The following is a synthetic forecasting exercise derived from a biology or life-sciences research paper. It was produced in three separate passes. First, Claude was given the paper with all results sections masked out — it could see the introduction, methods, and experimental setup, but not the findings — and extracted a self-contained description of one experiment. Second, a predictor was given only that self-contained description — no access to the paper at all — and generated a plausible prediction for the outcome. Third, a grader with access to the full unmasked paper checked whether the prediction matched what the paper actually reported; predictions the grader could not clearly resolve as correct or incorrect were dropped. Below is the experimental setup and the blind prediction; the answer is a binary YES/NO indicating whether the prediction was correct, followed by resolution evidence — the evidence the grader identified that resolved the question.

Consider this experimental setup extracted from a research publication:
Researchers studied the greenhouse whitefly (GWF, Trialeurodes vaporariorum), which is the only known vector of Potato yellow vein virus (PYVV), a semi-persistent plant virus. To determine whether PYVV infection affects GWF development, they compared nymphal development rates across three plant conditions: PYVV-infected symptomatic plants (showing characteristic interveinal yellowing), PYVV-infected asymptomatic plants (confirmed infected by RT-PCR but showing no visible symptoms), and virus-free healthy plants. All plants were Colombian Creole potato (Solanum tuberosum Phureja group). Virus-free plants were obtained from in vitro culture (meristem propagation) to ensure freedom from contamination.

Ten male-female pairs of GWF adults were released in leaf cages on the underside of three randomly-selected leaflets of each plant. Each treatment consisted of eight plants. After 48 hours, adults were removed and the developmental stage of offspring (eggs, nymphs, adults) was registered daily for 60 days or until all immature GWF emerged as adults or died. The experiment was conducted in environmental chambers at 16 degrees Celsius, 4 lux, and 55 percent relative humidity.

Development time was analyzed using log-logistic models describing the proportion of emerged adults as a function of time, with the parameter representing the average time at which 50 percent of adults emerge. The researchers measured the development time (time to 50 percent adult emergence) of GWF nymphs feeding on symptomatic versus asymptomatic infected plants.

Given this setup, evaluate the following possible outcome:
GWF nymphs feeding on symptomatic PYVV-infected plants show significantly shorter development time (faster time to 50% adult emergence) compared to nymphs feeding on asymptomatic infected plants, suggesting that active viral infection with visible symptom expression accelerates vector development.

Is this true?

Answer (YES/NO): NO